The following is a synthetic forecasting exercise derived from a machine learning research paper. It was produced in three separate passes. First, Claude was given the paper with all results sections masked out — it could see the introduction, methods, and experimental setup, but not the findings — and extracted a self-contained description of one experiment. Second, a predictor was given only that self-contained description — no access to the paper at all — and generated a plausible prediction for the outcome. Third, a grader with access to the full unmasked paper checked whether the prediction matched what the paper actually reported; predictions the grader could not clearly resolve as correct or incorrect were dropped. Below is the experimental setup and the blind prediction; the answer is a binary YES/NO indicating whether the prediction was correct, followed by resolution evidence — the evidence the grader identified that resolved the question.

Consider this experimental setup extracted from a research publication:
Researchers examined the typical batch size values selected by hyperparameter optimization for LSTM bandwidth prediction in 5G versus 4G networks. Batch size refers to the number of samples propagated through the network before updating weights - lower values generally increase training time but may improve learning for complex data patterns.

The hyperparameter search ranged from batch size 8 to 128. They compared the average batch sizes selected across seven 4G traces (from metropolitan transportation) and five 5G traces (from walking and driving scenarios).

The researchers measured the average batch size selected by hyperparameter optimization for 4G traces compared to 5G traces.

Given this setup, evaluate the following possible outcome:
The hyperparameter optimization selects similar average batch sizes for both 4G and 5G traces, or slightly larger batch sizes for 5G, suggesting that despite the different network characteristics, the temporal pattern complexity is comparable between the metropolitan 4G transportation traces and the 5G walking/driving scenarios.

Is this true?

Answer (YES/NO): NO